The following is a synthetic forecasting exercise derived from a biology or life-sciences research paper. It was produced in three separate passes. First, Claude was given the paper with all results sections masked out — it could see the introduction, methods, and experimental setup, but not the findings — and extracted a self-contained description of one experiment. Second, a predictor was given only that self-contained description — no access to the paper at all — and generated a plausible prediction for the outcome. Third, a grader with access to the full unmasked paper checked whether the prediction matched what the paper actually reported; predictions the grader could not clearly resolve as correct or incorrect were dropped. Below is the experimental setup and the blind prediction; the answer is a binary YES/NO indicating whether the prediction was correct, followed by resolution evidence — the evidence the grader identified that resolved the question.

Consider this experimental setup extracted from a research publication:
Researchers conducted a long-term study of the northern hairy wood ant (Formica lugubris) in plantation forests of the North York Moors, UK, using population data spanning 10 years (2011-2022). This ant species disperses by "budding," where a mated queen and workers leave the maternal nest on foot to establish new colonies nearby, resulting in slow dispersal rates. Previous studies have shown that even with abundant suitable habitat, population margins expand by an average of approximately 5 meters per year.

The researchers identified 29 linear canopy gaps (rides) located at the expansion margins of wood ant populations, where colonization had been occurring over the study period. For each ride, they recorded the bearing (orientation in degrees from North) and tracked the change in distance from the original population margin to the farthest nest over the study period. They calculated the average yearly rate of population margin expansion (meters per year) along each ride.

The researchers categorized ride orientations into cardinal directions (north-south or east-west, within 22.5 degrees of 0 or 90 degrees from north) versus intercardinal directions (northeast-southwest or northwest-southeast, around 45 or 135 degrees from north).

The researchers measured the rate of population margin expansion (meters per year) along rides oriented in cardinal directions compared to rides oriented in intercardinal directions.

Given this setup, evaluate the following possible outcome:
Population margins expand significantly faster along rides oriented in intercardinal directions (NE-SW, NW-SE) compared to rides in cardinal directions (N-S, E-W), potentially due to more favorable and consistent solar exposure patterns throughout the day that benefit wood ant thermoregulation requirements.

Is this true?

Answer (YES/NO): NO